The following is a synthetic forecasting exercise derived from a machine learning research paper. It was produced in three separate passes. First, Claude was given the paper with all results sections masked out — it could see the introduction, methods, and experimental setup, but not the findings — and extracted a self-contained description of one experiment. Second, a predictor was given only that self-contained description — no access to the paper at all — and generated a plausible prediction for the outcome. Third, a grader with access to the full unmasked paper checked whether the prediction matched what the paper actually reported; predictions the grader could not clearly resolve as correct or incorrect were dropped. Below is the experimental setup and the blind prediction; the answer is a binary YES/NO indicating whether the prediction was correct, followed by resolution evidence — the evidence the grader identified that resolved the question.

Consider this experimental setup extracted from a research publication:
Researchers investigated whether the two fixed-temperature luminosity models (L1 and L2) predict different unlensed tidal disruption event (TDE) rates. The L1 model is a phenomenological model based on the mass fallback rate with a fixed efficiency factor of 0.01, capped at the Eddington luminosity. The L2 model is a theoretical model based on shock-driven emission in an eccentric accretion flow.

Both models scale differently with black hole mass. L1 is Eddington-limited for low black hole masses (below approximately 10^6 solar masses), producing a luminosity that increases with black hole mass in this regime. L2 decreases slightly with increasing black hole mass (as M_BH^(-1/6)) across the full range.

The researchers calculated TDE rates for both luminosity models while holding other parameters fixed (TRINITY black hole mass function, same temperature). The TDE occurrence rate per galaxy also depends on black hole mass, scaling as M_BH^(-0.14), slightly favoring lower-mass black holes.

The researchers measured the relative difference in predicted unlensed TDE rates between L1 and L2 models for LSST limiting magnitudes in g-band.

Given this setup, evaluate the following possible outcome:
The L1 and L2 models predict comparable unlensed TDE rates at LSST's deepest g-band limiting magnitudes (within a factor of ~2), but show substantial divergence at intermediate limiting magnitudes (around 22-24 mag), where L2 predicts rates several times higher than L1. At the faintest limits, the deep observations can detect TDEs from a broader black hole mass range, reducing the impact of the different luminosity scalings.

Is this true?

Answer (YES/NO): NO